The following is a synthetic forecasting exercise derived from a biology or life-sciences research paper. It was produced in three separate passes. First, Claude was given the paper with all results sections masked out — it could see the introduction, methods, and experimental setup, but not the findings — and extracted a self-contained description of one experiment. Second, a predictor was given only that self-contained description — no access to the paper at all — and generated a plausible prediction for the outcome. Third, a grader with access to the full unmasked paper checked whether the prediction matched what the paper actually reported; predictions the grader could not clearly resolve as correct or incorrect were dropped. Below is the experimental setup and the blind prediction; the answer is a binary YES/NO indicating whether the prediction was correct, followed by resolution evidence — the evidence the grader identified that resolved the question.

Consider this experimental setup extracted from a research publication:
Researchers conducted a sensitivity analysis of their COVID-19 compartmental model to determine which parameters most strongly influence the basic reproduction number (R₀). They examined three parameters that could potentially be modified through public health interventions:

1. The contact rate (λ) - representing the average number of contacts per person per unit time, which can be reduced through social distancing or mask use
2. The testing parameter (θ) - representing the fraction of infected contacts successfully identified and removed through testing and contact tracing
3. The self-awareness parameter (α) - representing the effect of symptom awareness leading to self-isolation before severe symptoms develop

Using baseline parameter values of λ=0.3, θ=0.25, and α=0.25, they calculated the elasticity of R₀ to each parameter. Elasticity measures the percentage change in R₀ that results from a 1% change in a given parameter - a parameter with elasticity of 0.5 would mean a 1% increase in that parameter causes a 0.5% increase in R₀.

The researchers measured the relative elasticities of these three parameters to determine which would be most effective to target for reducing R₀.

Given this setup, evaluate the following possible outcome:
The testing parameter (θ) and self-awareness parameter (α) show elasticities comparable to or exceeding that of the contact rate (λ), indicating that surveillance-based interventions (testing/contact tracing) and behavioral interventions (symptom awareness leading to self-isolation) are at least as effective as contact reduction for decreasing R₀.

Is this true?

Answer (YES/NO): NO